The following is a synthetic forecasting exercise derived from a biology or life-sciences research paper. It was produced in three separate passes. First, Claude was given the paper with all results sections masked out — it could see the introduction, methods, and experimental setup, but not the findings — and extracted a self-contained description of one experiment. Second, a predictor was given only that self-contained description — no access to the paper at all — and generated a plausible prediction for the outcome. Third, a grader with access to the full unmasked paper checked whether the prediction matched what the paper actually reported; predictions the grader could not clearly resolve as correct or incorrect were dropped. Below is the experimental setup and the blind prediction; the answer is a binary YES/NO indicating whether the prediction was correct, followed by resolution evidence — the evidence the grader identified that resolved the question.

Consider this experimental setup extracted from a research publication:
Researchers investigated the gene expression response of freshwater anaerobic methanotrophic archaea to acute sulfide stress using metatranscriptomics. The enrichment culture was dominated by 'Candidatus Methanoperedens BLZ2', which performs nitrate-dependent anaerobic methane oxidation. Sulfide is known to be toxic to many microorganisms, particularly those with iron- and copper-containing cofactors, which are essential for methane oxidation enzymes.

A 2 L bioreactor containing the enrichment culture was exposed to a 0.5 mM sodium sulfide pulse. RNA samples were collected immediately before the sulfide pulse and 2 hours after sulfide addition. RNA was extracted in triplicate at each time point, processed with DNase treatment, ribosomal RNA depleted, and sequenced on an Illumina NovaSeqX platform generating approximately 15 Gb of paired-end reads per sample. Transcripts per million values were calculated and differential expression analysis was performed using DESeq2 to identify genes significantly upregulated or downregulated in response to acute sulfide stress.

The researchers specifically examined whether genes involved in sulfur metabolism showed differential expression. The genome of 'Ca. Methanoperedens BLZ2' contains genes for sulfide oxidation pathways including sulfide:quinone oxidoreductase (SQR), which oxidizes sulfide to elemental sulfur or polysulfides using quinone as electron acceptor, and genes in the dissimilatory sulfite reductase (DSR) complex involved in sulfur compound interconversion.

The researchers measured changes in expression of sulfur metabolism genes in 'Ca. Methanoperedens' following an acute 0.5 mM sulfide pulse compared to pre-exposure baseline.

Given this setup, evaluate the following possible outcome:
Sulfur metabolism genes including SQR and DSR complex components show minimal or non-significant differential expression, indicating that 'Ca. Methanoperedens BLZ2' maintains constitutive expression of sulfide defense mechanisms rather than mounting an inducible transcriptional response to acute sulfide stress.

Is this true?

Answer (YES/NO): YES